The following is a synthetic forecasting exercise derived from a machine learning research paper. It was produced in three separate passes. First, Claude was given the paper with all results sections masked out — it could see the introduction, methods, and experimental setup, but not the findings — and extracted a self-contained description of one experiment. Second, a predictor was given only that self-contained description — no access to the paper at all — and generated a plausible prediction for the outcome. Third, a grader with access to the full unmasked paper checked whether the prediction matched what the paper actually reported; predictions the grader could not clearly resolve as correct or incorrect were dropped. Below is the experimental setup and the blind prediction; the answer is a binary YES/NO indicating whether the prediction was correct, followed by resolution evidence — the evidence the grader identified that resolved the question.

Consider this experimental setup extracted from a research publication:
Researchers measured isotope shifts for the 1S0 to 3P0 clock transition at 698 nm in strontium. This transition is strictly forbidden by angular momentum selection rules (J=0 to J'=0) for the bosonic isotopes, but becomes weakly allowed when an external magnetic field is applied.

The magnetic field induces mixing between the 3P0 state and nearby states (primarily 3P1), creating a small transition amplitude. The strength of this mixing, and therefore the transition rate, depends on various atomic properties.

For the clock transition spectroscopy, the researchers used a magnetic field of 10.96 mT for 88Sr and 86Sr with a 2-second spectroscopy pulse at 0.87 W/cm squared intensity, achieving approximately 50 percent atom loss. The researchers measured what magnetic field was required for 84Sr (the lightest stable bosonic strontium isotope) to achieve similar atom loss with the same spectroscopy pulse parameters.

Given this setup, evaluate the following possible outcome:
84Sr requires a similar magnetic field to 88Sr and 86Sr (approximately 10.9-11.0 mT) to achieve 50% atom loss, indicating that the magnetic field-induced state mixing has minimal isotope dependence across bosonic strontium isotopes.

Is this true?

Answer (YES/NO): NO